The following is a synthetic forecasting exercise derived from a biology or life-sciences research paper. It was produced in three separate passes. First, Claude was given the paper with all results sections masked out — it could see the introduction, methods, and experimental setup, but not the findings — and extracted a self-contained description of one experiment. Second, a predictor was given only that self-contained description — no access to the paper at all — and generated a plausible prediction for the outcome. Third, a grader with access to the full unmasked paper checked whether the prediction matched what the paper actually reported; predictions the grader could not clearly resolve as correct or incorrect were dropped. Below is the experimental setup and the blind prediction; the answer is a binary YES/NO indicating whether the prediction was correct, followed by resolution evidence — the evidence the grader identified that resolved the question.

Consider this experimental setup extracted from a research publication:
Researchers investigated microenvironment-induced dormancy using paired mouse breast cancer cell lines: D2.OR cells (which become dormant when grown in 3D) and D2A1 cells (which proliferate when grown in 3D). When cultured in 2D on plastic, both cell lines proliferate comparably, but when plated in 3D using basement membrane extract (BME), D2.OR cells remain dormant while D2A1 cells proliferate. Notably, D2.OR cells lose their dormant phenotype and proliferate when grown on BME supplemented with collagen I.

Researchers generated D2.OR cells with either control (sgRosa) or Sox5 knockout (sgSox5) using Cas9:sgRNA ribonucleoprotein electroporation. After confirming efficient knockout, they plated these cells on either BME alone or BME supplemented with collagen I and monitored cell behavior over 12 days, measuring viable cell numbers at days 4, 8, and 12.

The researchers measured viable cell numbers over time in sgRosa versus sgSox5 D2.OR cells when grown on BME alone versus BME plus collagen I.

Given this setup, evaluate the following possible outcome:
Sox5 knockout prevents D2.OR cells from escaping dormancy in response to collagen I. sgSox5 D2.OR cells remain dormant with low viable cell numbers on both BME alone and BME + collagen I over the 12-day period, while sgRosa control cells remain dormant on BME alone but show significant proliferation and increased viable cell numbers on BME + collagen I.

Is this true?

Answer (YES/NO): NO